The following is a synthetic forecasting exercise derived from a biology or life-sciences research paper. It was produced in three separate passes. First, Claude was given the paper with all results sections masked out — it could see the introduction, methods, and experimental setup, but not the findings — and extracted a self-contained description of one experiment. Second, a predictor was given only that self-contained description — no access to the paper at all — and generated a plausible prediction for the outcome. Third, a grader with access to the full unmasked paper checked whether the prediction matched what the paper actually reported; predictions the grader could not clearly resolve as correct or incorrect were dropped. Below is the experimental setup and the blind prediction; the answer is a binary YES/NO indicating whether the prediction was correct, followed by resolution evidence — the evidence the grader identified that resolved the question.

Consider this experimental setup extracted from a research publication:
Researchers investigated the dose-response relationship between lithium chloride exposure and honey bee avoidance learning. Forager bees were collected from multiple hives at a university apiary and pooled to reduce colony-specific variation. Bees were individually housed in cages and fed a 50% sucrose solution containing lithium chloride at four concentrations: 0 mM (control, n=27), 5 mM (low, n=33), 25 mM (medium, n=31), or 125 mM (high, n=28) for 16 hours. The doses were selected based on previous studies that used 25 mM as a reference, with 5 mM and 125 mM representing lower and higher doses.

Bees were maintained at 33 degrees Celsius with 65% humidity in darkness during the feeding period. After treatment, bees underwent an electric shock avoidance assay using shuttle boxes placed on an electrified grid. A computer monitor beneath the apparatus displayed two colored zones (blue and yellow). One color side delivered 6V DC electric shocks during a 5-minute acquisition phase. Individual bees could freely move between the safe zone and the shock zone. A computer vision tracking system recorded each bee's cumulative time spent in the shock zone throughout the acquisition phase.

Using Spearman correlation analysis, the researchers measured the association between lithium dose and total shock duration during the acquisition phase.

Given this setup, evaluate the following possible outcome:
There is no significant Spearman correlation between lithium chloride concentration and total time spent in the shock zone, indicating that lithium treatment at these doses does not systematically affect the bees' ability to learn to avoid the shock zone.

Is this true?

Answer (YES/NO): YES